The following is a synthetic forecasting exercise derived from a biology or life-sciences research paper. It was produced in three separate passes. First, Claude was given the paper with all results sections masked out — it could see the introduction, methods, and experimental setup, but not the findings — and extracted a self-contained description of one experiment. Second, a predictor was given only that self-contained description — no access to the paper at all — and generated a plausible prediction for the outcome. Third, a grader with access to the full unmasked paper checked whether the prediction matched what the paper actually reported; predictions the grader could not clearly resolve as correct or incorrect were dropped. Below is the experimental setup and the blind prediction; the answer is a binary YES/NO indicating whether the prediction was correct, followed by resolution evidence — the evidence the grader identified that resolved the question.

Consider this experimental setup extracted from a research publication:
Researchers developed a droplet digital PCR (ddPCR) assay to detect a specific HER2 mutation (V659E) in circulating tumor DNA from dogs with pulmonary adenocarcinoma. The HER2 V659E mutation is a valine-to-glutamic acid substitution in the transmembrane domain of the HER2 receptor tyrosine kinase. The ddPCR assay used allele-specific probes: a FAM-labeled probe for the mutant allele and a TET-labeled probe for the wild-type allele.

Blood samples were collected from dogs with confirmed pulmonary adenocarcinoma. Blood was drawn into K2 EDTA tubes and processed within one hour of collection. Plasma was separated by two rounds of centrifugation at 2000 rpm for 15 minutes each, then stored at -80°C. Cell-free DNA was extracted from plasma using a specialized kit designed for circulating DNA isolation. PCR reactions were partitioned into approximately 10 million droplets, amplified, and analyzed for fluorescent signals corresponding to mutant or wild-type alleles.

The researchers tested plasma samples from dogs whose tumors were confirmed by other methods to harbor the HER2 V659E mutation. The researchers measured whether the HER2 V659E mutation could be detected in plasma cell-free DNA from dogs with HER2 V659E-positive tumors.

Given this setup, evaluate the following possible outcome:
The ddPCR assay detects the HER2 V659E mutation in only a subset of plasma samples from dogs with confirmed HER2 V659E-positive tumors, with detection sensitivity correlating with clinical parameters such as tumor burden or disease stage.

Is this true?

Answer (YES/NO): NO